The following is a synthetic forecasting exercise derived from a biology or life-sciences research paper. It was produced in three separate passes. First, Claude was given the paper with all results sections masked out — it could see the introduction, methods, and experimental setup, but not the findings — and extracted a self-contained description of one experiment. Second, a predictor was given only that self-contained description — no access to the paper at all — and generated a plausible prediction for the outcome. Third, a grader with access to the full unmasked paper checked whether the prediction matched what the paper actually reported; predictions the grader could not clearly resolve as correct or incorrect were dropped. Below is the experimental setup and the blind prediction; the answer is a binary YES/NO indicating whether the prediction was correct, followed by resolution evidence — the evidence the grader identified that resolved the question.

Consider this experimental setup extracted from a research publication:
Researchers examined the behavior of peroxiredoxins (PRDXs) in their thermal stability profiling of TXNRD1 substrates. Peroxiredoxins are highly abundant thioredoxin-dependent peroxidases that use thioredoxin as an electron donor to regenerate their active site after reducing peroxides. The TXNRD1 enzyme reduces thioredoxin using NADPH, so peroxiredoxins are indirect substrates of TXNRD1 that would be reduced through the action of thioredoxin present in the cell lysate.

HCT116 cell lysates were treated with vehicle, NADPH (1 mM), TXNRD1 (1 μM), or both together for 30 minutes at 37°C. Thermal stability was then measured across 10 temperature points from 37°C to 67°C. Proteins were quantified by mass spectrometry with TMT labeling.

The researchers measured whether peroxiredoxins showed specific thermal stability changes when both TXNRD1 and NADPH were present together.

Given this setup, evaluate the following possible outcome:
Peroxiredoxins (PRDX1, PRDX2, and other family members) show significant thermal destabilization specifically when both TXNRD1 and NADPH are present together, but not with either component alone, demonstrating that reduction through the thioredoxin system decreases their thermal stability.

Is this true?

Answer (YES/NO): YES